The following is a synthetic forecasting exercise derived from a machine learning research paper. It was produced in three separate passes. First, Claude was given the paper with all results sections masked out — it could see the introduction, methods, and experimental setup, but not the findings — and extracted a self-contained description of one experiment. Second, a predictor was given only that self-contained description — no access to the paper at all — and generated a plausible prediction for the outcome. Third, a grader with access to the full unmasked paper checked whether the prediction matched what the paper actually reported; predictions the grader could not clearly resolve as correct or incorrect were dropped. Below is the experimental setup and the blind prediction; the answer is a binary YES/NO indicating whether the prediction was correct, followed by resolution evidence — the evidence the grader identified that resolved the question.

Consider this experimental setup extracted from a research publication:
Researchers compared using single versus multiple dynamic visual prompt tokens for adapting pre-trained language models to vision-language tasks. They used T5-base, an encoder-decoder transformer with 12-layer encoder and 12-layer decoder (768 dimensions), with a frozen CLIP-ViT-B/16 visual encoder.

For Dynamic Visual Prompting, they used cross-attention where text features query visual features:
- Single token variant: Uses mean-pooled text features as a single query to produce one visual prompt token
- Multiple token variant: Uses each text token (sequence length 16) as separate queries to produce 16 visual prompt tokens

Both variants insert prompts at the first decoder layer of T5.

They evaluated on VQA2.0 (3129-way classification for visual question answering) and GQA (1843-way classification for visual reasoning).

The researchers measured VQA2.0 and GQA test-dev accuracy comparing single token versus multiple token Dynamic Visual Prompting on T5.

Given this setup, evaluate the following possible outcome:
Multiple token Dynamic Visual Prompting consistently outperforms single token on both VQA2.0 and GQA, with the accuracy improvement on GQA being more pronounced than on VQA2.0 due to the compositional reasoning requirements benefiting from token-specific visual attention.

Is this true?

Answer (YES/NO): NO